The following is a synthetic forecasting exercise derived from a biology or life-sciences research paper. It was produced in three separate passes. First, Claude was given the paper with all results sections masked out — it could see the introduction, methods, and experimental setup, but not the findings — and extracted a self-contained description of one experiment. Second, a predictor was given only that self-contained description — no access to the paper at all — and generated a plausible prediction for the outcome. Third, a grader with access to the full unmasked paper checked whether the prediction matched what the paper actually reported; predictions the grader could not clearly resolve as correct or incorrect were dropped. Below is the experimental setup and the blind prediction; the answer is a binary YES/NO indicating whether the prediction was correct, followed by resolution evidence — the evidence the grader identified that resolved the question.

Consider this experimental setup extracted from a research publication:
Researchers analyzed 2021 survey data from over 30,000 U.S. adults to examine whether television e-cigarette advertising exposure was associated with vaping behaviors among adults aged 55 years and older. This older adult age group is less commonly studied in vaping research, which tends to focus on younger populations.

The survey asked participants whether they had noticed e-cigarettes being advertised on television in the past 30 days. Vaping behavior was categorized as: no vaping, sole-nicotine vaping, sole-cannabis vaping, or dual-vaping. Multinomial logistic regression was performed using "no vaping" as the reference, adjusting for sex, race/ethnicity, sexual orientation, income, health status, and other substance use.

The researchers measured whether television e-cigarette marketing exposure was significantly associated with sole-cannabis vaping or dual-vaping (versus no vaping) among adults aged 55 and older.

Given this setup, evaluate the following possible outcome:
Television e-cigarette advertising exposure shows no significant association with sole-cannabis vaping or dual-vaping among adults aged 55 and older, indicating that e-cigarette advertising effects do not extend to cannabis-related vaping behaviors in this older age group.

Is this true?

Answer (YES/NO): NO